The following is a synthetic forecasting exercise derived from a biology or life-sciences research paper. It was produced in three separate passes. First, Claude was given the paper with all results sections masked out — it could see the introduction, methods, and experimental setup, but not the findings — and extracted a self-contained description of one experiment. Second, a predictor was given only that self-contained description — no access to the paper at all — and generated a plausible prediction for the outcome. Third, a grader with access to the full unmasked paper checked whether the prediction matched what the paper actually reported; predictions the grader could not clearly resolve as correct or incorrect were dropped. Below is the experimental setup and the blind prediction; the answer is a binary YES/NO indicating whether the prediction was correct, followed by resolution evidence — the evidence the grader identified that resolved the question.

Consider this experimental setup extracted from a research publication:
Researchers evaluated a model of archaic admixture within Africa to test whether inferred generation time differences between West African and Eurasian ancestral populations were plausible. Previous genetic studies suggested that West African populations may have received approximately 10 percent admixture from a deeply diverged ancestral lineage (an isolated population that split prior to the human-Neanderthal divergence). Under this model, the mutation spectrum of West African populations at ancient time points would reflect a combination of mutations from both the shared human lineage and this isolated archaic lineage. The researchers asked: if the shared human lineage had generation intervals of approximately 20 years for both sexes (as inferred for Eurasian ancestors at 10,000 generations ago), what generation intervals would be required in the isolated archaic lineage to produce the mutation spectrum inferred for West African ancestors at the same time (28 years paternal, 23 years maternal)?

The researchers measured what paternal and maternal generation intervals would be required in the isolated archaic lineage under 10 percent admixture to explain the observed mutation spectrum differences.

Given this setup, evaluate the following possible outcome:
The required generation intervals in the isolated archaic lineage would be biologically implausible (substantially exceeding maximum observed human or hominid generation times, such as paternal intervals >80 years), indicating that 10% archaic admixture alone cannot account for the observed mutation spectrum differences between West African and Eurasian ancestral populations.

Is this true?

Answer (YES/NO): YES